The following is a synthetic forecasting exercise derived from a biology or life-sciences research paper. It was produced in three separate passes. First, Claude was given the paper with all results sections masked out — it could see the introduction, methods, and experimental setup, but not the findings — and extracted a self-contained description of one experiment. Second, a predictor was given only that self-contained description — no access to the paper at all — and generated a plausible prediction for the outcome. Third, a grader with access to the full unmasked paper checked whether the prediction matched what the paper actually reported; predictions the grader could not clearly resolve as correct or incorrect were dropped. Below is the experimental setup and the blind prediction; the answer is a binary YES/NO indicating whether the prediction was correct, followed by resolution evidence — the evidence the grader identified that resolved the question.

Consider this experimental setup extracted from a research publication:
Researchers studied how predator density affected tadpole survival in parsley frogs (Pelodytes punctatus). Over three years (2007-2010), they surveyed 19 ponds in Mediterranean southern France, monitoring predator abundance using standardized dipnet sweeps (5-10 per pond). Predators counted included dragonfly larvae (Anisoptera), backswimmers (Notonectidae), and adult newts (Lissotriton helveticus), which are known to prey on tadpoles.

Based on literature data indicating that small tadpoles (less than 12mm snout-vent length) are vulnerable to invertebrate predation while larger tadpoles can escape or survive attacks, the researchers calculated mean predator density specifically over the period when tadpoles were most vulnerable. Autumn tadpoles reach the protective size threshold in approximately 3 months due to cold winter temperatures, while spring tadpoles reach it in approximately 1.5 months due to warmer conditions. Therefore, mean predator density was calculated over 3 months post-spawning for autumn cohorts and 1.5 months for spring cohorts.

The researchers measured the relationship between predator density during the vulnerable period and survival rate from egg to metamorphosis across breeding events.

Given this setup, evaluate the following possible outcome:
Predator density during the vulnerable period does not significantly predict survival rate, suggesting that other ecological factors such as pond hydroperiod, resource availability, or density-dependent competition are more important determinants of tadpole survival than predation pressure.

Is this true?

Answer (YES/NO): YES